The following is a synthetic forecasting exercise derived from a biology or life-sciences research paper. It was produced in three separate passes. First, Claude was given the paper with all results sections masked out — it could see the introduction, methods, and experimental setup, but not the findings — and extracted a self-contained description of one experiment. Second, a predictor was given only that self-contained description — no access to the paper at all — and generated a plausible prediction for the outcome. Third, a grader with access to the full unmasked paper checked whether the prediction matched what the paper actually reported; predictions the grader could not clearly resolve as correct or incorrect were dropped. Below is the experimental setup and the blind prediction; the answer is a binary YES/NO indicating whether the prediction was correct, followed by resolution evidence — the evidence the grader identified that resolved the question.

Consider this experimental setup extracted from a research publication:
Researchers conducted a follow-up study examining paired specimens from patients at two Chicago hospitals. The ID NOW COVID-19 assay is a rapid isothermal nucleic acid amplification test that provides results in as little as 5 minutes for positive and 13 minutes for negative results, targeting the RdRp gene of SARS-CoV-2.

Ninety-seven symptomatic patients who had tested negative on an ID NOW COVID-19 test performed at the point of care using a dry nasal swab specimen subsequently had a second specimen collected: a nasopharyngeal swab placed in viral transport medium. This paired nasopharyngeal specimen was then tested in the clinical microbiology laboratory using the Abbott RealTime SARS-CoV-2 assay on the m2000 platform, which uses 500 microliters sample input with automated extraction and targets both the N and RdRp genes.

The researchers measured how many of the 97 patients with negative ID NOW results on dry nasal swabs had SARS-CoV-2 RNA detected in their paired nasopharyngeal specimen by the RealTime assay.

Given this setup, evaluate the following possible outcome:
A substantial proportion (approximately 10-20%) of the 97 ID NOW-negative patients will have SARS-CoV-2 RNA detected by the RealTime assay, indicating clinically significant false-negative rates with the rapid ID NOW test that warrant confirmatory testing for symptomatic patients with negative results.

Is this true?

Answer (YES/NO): YES